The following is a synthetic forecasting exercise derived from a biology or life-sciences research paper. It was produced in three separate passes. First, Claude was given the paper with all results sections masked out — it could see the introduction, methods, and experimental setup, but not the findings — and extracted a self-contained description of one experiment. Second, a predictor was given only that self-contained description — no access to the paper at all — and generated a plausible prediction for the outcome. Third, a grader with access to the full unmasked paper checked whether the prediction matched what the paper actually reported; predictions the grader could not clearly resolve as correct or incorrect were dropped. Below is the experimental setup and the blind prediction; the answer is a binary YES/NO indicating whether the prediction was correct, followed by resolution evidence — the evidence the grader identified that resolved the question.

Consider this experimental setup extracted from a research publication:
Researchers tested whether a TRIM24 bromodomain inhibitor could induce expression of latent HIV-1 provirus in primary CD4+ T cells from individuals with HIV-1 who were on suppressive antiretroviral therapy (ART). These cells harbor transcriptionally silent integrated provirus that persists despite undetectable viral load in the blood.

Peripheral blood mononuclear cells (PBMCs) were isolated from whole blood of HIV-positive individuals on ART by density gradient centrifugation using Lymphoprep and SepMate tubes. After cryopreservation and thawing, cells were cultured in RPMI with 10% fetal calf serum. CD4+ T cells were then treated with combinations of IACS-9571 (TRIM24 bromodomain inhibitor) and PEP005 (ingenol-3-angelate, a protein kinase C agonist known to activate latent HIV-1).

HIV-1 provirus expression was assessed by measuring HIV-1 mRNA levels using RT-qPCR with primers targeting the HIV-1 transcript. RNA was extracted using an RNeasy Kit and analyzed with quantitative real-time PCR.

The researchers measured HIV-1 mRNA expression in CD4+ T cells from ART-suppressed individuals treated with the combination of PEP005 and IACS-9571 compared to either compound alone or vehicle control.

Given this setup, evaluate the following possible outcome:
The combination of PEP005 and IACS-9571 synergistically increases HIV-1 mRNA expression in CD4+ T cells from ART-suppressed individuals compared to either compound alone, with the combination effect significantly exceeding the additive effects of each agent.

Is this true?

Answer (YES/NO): YES